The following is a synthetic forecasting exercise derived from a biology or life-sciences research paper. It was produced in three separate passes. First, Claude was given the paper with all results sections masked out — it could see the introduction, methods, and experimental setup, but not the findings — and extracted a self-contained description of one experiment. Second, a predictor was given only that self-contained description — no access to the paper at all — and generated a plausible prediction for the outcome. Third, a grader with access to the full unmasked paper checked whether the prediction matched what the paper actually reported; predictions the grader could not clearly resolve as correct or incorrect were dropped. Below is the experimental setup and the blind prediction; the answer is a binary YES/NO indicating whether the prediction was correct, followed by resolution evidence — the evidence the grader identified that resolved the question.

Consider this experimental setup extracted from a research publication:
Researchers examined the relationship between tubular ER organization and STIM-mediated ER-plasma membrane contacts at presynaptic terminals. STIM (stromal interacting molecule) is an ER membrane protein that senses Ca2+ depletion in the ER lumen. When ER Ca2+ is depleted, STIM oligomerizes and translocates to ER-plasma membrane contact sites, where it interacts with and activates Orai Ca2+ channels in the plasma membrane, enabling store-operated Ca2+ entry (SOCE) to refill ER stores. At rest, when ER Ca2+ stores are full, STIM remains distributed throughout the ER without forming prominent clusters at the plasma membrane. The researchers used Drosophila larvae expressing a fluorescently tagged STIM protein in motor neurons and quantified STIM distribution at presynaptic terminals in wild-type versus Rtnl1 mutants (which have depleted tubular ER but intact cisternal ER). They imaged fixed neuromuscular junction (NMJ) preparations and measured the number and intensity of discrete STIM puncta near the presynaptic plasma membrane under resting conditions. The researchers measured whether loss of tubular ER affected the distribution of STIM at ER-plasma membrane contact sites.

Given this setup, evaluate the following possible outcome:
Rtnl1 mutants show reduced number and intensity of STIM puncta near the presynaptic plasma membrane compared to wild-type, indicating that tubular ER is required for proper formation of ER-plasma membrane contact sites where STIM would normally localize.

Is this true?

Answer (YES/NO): YES